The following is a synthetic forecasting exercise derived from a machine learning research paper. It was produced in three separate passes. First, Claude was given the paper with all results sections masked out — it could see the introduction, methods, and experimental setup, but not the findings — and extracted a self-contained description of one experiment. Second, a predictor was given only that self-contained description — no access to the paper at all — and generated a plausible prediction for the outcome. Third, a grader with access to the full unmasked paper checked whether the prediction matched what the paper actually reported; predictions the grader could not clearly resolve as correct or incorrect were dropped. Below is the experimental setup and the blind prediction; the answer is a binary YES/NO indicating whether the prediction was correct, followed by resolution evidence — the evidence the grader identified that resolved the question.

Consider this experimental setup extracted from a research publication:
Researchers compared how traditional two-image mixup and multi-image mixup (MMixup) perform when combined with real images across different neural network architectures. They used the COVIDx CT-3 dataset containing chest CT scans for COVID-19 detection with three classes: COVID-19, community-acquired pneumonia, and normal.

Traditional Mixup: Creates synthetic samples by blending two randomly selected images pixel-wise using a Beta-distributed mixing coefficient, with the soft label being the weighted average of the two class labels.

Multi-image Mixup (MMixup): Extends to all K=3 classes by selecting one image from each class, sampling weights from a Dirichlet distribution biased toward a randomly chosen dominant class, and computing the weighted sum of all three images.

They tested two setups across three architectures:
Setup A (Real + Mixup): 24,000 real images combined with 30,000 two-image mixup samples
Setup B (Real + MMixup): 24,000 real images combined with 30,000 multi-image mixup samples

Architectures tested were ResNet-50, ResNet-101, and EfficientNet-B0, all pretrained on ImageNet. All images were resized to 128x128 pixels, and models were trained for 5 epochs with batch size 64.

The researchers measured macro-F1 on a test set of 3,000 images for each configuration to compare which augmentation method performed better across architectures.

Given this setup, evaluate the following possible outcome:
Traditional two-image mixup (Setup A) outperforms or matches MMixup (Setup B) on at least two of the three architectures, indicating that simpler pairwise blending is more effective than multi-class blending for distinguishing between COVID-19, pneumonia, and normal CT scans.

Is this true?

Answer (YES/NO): YES